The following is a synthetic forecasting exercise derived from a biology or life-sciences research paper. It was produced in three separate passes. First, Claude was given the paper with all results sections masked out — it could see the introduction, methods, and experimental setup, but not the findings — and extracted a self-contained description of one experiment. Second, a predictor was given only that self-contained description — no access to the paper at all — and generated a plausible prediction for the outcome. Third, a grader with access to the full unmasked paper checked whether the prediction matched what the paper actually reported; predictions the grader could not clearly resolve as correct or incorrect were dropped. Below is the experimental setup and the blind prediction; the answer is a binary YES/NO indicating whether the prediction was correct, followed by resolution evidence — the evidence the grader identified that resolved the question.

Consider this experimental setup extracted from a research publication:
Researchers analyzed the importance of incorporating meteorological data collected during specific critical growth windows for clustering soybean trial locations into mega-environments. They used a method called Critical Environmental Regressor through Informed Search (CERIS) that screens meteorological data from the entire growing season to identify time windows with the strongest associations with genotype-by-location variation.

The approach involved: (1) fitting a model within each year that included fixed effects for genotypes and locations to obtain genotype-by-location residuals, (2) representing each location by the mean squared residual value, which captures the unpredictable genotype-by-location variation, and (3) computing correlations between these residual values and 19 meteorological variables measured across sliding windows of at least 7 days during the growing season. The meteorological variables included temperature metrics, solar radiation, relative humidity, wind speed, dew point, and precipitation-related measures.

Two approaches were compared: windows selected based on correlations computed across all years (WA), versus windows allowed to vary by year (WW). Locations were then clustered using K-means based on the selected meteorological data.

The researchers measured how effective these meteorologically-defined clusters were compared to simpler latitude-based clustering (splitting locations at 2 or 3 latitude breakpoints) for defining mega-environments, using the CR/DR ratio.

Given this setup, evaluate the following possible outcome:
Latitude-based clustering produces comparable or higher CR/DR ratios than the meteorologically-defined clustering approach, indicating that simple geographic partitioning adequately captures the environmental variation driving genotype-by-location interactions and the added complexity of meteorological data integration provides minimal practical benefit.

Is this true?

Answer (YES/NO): NO